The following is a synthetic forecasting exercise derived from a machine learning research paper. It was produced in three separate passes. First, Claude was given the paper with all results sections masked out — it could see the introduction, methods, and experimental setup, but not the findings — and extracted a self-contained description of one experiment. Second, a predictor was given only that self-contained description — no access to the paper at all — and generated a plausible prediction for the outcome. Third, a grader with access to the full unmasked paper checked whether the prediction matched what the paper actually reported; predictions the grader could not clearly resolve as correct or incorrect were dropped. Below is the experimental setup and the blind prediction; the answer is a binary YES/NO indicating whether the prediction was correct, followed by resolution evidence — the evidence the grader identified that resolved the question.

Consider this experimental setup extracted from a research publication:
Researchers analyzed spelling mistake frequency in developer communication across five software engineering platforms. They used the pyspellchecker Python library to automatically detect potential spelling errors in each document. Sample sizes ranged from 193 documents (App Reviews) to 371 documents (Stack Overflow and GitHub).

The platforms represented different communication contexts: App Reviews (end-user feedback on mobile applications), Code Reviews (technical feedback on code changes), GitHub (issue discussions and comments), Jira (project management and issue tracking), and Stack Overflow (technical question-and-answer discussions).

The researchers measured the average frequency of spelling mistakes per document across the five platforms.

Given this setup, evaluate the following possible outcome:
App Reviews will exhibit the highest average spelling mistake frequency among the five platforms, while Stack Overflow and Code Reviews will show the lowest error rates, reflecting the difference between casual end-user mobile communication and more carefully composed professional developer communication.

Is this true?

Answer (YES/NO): NO